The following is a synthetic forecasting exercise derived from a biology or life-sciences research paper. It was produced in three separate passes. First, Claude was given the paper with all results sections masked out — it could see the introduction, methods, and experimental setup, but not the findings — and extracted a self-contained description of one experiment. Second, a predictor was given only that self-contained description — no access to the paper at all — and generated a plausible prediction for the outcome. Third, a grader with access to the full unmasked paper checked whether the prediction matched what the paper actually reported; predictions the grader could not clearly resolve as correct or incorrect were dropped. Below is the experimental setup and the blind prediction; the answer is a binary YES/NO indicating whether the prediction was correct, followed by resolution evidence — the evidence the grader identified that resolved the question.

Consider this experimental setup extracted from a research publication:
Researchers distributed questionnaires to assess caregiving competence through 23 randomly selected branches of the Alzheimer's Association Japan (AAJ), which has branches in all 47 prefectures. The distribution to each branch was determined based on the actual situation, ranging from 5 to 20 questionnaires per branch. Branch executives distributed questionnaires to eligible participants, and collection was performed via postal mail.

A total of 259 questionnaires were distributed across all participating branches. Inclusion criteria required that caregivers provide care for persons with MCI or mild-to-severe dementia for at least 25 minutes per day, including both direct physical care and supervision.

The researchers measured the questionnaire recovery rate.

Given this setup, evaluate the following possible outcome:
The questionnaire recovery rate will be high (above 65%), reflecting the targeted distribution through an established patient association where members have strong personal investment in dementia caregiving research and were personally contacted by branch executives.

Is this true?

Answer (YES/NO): NO